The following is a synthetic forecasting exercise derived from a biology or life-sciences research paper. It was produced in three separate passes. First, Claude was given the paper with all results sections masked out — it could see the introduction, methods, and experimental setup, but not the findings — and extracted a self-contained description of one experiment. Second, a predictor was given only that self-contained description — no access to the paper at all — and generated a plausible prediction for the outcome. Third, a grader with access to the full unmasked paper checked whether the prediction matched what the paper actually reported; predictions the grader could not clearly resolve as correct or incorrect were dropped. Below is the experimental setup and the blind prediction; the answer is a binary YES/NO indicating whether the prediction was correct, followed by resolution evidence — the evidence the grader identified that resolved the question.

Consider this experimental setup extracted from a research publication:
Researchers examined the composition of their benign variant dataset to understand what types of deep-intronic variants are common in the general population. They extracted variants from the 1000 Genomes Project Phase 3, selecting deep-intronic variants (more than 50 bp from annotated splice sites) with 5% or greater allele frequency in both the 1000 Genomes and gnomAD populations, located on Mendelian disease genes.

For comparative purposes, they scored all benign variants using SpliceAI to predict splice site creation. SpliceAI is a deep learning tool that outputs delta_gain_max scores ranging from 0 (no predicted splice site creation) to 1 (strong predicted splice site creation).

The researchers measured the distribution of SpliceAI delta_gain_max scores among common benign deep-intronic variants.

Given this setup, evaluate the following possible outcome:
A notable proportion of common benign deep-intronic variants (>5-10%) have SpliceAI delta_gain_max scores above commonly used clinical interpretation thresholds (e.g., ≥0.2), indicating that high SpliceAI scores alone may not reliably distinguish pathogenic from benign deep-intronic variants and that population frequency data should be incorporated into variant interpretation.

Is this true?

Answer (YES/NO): NO